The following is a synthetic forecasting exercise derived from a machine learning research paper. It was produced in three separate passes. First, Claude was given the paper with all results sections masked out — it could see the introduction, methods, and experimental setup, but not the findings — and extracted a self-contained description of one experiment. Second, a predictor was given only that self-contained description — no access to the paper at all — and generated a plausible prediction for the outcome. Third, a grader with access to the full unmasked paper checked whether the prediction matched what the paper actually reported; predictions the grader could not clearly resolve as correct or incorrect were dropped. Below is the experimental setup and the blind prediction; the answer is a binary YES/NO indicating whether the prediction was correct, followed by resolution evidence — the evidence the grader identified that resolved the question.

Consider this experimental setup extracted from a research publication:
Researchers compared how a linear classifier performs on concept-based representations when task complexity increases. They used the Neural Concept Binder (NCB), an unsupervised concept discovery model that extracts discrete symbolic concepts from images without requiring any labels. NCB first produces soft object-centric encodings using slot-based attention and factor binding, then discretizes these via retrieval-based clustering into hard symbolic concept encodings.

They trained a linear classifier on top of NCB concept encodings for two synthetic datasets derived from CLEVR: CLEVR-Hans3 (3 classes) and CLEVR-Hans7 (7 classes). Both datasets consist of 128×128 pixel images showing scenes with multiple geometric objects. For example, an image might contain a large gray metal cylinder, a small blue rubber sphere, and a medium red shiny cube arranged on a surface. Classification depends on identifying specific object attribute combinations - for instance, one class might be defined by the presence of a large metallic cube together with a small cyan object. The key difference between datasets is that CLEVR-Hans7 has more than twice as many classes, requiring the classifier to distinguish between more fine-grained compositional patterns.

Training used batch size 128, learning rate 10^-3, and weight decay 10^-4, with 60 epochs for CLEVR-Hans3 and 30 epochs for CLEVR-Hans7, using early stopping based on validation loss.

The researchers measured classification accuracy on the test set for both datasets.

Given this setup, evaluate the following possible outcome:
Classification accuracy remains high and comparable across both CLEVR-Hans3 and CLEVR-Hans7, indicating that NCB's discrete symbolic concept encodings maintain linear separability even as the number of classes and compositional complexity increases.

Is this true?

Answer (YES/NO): NO